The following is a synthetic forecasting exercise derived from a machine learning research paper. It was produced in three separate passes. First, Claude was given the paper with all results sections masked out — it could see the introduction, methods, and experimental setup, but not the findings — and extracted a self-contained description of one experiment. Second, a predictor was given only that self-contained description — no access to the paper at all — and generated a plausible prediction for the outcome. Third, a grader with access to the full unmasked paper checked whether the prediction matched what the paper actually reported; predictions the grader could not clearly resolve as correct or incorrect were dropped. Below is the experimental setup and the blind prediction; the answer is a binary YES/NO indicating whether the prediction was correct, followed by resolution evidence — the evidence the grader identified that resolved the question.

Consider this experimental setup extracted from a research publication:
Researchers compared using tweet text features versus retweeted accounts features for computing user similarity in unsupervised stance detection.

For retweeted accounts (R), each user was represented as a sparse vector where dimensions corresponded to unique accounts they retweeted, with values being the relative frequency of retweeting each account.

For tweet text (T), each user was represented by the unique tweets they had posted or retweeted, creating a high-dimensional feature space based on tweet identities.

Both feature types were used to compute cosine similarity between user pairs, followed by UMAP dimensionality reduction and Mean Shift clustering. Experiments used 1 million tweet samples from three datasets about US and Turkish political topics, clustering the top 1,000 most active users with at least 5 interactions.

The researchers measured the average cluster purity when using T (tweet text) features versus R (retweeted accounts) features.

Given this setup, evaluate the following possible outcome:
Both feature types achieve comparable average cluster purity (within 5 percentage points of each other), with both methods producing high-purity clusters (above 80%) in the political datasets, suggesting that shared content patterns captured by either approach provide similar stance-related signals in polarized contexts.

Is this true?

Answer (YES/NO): YES